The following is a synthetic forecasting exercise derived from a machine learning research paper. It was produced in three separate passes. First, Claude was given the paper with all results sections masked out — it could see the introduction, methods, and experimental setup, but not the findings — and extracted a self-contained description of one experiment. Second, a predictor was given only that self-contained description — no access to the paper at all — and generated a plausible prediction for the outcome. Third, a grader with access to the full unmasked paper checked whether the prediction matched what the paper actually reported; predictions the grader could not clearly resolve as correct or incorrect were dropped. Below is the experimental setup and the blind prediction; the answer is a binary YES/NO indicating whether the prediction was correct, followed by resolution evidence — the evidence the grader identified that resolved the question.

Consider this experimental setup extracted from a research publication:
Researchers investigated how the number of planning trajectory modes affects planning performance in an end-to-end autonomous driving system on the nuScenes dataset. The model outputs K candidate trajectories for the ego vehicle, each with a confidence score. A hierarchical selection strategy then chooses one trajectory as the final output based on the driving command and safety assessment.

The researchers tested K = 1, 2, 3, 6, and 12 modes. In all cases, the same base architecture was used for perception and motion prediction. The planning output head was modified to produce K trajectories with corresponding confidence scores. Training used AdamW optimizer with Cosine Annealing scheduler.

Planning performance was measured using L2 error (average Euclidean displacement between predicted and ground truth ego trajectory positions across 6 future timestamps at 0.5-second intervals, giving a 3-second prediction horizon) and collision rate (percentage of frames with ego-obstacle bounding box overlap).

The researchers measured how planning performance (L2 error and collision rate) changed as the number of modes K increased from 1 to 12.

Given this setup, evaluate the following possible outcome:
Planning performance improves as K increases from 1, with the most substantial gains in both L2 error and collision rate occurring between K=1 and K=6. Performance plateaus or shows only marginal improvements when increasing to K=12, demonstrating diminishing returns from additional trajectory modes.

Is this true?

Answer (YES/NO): YES